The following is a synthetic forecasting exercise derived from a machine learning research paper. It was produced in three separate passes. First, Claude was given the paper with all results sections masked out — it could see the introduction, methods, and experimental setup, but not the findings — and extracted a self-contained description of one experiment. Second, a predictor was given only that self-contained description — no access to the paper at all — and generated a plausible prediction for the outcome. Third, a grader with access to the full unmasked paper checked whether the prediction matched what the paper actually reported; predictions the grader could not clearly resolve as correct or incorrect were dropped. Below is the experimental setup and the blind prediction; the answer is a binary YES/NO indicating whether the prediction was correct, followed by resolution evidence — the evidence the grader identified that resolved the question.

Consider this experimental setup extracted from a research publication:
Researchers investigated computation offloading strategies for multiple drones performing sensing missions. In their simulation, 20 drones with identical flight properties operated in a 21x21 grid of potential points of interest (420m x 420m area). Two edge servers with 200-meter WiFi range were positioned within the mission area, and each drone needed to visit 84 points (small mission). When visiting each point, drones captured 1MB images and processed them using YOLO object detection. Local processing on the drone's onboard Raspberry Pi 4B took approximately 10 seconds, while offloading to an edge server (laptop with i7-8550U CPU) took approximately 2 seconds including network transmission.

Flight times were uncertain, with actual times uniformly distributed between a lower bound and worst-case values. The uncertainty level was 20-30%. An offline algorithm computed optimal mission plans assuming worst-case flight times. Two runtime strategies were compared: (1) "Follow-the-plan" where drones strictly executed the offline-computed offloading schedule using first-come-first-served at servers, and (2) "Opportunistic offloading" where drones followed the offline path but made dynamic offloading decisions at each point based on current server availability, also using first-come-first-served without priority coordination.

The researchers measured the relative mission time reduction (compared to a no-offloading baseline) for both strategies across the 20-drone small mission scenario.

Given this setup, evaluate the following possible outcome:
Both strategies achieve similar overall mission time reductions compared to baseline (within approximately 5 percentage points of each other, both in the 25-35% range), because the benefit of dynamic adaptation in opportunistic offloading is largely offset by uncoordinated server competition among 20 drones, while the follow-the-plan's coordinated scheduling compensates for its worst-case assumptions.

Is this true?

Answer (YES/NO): NO